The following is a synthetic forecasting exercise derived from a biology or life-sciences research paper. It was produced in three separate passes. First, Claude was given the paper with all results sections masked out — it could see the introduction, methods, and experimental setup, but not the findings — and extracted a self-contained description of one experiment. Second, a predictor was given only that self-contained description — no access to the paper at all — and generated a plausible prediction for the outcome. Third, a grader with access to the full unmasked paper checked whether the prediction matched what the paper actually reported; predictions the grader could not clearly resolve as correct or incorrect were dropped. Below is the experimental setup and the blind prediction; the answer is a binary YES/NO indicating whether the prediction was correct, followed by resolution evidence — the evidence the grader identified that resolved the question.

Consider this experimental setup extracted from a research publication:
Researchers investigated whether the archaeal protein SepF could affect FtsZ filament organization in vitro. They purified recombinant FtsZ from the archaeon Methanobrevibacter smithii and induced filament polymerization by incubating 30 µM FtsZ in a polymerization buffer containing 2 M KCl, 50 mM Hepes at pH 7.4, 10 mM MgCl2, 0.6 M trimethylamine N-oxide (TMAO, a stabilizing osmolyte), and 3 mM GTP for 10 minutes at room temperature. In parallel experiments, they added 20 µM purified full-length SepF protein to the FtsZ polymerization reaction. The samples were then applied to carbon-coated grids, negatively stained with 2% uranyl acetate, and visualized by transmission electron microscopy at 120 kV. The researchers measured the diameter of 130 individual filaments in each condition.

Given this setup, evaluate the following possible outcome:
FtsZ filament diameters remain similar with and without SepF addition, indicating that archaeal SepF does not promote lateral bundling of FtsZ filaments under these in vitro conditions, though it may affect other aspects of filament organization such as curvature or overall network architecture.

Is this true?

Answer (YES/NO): NO